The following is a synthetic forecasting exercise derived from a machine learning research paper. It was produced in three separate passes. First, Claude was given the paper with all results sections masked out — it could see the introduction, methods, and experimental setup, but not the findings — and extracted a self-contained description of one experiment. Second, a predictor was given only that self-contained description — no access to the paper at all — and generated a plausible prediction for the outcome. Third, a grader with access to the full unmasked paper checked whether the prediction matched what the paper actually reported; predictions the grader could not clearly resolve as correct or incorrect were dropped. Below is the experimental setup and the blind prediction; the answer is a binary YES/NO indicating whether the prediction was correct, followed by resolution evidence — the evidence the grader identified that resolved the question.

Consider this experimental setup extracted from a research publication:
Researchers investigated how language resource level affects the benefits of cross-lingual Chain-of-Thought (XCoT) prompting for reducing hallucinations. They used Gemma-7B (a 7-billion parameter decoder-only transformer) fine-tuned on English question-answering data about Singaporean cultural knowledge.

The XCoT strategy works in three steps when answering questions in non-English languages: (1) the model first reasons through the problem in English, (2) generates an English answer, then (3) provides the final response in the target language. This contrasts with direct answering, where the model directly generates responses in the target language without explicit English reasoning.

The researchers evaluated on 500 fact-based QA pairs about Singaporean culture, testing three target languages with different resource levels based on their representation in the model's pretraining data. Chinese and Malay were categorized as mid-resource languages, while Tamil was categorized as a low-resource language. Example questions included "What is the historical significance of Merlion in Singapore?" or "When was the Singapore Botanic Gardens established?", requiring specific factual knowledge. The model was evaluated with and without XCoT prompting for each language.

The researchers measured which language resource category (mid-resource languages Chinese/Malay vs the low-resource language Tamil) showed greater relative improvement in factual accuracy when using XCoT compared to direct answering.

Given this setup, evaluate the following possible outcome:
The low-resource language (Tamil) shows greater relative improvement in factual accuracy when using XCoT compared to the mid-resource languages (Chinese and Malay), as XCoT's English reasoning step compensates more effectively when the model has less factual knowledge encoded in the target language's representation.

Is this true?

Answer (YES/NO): YES